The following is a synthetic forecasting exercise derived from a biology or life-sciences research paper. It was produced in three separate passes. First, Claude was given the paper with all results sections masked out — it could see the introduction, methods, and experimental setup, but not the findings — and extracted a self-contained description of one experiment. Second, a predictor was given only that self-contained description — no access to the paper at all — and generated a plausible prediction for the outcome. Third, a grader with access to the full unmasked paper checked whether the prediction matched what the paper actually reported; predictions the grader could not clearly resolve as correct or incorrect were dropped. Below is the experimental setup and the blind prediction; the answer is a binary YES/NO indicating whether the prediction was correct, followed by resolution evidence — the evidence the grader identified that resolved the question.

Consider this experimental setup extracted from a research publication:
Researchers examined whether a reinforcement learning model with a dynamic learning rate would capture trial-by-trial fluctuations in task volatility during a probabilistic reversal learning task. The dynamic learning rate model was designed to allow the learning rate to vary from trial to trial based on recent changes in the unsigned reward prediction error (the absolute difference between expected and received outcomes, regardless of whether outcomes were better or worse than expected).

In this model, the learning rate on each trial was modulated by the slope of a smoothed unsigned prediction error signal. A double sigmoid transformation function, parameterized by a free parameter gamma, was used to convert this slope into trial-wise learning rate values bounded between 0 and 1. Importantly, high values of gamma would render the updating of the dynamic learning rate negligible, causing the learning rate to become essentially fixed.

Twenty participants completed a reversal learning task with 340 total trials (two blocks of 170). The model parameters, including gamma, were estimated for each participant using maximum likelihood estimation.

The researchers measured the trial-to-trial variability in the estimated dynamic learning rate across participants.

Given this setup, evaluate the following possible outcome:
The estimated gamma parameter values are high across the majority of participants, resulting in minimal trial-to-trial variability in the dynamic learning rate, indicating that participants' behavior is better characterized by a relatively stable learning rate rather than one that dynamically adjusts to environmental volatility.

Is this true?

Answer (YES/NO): YES